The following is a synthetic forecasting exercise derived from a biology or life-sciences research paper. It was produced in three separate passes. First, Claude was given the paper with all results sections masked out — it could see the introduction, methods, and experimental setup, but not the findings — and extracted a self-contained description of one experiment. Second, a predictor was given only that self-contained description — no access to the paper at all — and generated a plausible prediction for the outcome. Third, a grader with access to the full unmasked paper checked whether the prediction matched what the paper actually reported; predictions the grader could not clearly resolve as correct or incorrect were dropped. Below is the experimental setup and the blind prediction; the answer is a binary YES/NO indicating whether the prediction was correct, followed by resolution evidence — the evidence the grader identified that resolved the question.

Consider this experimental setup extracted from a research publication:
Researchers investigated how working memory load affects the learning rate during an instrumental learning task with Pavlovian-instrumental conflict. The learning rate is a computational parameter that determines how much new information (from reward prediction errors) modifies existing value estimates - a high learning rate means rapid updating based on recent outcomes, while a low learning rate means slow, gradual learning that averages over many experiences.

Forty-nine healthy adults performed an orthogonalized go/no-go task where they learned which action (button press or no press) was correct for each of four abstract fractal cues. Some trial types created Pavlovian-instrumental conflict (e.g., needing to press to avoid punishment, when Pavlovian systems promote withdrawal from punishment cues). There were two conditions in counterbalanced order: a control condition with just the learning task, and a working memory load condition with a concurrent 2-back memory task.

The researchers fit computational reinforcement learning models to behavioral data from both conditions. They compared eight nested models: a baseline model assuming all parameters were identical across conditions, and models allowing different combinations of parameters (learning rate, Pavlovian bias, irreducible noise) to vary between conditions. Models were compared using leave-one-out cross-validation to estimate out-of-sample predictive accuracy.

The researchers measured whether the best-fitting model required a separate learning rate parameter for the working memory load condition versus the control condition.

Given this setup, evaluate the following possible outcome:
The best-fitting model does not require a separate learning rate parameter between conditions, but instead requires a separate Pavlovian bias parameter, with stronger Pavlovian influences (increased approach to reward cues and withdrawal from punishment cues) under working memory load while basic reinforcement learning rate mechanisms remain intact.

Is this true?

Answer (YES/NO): NO